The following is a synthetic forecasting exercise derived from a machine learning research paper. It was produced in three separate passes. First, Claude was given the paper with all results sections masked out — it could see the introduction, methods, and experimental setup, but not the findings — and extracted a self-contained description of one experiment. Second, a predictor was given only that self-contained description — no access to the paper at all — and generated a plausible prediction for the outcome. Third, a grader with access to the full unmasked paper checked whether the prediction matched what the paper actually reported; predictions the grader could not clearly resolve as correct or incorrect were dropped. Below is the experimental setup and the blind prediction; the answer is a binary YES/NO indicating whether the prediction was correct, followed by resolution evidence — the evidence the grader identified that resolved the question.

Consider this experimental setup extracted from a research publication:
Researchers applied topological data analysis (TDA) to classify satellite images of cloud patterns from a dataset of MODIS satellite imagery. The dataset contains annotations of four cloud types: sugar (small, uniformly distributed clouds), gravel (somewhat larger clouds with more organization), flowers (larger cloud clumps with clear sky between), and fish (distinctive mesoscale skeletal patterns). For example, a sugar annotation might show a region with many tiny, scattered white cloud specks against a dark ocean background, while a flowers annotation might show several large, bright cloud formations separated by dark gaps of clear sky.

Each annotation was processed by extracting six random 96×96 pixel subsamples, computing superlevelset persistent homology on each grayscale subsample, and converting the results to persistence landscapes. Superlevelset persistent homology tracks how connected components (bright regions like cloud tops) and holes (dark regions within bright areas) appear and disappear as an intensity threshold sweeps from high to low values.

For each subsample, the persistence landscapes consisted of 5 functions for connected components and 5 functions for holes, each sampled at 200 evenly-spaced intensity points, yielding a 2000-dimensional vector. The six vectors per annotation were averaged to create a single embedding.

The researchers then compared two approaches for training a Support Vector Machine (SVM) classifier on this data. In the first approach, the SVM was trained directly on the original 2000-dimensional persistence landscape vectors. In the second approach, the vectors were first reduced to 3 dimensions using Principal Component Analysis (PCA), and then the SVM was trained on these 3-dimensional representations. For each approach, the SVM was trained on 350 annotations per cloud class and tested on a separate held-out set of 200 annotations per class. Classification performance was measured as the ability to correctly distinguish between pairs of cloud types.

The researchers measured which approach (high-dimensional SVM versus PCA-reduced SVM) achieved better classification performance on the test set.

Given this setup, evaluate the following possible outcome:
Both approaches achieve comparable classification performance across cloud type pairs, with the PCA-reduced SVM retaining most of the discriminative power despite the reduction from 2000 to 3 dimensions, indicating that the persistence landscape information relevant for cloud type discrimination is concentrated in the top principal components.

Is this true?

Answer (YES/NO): NO